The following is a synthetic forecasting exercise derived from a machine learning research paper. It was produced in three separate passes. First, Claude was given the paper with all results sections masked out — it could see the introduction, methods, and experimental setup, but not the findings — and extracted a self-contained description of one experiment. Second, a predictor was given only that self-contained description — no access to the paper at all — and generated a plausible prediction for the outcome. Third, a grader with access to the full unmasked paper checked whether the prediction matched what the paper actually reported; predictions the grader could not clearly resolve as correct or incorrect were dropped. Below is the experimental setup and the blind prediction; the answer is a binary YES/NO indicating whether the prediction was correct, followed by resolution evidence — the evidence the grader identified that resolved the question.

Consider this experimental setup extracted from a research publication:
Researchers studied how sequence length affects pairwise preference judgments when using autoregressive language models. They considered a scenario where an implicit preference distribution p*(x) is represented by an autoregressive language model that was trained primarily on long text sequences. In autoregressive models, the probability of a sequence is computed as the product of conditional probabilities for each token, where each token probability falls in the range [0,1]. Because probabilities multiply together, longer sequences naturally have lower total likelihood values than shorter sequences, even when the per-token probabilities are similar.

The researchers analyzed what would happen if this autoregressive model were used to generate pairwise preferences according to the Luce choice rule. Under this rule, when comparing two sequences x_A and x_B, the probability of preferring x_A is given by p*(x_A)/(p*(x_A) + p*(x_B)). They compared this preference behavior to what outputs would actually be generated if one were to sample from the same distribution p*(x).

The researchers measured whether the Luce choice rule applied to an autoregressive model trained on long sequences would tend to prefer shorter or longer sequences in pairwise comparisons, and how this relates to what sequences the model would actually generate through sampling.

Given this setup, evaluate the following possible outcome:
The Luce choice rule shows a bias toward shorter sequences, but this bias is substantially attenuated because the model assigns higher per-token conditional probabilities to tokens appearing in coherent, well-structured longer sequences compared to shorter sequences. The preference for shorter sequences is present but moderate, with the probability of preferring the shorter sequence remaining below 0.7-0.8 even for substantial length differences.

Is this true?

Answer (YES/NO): NO